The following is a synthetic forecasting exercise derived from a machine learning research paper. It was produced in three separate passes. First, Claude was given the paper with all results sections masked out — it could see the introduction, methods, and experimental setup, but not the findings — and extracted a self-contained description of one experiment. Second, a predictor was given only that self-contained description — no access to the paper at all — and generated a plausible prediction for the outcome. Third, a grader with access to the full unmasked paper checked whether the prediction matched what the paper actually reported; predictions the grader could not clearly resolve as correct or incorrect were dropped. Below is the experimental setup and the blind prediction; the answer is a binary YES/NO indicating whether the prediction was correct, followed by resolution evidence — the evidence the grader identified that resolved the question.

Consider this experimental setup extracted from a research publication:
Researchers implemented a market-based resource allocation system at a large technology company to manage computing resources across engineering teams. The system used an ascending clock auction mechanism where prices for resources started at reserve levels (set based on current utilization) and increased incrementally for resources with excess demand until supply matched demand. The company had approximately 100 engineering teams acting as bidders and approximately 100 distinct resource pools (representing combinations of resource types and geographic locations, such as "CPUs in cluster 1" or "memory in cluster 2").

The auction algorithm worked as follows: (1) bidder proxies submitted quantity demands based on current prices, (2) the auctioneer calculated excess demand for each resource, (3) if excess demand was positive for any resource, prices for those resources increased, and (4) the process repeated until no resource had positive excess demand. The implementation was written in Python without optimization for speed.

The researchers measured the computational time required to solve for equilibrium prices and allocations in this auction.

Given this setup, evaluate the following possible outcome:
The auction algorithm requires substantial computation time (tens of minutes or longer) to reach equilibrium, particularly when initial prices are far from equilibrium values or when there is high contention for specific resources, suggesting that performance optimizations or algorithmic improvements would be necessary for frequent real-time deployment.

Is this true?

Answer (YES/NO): NO